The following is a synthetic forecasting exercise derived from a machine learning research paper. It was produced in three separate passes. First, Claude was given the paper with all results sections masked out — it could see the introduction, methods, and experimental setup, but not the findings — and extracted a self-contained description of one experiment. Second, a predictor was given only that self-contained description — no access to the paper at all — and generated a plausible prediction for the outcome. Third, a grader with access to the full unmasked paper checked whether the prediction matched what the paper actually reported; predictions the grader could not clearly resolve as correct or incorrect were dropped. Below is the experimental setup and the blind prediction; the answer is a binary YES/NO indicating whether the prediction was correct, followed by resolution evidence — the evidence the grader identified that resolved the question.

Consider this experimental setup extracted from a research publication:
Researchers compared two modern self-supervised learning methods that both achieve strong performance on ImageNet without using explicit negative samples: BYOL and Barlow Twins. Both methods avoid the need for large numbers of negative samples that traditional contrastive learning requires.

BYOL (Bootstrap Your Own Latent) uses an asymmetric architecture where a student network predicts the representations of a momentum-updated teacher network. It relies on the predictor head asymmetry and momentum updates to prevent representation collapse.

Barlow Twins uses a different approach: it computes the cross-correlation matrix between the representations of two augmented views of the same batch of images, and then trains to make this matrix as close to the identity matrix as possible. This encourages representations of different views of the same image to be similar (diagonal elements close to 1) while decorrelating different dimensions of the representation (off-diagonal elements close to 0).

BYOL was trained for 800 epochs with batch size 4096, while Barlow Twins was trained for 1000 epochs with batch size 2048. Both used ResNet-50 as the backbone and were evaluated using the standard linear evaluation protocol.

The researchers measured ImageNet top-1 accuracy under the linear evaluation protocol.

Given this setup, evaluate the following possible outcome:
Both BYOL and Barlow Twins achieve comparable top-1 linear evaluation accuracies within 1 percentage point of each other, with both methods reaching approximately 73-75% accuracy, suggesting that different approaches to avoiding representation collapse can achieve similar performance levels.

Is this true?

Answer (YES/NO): NO